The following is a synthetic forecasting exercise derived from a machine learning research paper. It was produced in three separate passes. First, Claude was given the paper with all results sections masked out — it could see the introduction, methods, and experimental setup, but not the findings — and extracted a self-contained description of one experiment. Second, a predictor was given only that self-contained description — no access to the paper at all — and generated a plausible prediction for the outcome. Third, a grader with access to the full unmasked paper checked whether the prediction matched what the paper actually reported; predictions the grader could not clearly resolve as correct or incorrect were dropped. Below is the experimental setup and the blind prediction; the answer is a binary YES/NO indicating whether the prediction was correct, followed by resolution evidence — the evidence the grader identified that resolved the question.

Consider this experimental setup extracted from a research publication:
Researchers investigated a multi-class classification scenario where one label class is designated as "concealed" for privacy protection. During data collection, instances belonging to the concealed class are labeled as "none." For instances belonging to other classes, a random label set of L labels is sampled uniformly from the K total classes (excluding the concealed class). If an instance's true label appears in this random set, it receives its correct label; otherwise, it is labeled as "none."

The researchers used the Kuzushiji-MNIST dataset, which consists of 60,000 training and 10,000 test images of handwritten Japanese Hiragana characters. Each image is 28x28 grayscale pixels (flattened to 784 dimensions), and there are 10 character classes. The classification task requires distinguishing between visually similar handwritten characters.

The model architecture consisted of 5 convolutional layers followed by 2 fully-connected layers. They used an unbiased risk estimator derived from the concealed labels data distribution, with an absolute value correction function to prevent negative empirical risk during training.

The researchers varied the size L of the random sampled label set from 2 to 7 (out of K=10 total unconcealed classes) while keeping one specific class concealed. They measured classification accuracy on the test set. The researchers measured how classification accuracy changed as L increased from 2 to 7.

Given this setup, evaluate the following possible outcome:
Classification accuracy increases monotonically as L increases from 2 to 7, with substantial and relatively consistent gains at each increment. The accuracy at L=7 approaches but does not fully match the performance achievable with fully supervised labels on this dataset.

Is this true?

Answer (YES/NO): NO